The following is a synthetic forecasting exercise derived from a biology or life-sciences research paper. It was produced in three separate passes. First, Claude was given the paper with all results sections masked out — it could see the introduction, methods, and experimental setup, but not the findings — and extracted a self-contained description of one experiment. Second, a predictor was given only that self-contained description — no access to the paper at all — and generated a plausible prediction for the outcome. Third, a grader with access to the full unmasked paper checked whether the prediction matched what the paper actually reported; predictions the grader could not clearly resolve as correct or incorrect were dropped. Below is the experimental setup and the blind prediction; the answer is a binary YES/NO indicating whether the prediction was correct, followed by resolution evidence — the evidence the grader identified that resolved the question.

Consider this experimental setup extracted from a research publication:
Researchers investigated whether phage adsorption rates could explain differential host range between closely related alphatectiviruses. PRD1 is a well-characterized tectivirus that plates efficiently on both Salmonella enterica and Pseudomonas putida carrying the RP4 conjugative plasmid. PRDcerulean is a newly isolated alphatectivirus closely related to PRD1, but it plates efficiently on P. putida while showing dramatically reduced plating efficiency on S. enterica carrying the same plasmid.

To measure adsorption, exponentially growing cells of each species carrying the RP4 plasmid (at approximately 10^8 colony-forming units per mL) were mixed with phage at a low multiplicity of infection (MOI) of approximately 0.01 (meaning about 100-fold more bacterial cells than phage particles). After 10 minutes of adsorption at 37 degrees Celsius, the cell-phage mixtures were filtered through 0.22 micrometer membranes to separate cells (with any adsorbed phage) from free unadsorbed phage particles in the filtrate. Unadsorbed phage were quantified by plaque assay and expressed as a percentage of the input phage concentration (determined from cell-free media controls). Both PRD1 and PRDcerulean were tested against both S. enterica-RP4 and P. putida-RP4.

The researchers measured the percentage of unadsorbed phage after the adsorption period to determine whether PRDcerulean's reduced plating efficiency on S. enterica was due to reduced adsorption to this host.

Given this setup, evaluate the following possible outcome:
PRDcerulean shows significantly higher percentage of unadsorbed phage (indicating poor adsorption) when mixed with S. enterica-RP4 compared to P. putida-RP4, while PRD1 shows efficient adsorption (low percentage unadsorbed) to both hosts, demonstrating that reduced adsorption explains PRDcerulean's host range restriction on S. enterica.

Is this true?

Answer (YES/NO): NO